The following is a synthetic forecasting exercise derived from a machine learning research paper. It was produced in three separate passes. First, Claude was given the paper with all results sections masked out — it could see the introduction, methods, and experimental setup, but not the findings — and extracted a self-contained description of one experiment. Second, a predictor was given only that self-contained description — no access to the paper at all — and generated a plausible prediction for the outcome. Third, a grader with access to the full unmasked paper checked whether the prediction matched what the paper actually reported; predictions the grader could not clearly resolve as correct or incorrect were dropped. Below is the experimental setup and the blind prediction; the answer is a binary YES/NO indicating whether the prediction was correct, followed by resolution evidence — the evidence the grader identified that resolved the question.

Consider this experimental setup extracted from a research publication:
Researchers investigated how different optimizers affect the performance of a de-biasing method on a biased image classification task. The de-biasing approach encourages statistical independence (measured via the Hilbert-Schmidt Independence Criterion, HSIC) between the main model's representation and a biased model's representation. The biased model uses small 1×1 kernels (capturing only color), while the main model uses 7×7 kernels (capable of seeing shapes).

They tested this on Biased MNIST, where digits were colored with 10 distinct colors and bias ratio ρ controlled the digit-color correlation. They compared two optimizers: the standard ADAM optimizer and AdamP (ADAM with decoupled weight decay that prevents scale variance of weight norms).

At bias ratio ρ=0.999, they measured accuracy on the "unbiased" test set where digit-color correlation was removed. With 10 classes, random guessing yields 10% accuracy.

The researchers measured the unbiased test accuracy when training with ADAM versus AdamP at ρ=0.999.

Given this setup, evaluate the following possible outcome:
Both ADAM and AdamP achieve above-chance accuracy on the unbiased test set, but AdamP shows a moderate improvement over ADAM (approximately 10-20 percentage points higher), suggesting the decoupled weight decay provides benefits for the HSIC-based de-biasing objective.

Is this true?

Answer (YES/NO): NO